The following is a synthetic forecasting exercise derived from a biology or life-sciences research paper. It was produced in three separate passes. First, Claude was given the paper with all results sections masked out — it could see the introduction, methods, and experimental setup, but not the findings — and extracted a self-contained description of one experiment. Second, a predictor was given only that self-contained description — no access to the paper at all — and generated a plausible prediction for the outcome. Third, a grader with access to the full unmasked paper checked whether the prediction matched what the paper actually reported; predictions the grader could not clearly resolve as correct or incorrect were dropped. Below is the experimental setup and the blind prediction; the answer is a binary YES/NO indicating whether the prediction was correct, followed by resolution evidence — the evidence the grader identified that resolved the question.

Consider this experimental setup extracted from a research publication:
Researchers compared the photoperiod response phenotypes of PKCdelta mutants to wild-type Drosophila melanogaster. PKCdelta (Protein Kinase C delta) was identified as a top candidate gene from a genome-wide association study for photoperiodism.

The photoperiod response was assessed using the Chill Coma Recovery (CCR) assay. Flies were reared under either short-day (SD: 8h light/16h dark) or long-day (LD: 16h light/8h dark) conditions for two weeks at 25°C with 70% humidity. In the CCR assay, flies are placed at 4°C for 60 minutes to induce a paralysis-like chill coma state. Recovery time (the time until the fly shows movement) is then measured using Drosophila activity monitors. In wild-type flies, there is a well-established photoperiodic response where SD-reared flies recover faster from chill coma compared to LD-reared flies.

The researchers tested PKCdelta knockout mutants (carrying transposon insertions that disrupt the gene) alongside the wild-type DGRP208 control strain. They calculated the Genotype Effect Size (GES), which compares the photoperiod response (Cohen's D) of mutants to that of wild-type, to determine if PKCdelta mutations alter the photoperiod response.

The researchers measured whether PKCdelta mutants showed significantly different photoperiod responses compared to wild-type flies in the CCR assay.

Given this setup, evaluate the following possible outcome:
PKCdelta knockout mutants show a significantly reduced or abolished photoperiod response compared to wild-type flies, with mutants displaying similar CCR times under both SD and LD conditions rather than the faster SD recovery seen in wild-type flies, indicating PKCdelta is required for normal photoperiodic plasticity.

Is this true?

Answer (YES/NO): NO